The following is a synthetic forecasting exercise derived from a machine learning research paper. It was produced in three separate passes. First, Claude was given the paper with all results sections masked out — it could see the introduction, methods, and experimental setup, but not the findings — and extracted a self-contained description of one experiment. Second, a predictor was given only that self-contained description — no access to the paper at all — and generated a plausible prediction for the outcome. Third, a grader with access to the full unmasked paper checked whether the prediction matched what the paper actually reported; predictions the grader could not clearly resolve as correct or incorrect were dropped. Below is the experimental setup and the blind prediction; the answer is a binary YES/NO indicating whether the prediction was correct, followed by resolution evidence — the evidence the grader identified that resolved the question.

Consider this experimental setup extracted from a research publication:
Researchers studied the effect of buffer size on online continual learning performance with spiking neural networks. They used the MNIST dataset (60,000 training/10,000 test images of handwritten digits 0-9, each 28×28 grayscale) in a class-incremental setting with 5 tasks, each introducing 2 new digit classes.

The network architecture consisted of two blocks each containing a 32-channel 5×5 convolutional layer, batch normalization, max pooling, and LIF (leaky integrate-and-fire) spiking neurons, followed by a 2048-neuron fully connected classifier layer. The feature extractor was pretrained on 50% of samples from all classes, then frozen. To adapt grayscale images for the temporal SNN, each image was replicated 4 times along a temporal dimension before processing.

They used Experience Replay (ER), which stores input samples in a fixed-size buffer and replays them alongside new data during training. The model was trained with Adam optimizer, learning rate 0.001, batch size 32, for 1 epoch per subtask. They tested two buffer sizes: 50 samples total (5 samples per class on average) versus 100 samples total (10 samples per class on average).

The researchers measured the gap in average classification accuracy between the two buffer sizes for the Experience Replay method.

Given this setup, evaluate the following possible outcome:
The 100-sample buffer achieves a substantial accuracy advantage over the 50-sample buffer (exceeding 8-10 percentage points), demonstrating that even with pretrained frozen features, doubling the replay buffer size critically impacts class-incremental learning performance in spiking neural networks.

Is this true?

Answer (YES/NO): YES